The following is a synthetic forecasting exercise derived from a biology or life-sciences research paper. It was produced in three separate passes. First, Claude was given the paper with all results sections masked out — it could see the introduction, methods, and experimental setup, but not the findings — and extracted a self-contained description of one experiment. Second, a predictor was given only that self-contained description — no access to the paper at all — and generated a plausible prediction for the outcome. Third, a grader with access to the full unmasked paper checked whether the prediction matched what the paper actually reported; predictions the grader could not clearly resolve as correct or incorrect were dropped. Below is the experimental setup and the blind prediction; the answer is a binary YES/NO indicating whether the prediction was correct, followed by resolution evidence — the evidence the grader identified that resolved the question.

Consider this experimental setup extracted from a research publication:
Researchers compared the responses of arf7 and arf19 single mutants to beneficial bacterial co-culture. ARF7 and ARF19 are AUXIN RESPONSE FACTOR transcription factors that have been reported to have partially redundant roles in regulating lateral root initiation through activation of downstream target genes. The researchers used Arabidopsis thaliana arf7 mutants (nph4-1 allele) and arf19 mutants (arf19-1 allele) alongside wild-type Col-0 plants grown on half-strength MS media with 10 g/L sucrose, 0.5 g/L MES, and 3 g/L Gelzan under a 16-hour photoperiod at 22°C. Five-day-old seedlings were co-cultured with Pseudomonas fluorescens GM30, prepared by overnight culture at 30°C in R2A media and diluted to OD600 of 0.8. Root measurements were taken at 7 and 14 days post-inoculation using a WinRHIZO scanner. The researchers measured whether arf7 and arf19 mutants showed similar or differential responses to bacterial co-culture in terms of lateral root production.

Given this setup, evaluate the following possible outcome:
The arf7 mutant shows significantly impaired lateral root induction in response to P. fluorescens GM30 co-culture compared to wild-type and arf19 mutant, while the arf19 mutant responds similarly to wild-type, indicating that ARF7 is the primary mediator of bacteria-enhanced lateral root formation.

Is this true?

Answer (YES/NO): NO